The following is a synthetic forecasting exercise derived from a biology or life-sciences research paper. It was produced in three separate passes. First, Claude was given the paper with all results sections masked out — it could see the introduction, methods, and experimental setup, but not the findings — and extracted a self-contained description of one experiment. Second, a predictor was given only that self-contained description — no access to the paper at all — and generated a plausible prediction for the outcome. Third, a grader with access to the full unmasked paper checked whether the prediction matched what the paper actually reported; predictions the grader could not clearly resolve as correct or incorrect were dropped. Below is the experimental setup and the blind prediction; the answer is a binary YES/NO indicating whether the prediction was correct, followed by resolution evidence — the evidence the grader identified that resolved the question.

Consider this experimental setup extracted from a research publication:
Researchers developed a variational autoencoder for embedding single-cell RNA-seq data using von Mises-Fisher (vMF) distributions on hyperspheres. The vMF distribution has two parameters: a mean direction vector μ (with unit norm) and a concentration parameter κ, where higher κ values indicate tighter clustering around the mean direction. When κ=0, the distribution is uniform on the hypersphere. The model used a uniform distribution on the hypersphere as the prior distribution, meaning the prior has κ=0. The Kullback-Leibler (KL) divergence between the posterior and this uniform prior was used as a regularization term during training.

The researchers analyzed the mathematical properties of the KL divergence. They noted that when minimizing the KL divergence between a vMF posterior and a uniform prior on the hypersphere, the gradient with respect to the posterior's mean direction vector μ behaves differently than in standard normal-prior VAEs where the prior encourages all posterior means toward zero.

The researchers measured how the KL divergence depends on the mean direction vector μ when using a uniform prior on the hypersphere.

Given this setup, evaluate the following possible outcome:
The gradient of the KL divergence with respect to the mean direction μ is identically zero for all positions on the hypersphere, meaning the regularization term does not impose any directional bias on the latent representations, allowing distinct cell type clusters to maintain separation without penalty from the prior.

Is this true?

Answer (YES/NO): YES